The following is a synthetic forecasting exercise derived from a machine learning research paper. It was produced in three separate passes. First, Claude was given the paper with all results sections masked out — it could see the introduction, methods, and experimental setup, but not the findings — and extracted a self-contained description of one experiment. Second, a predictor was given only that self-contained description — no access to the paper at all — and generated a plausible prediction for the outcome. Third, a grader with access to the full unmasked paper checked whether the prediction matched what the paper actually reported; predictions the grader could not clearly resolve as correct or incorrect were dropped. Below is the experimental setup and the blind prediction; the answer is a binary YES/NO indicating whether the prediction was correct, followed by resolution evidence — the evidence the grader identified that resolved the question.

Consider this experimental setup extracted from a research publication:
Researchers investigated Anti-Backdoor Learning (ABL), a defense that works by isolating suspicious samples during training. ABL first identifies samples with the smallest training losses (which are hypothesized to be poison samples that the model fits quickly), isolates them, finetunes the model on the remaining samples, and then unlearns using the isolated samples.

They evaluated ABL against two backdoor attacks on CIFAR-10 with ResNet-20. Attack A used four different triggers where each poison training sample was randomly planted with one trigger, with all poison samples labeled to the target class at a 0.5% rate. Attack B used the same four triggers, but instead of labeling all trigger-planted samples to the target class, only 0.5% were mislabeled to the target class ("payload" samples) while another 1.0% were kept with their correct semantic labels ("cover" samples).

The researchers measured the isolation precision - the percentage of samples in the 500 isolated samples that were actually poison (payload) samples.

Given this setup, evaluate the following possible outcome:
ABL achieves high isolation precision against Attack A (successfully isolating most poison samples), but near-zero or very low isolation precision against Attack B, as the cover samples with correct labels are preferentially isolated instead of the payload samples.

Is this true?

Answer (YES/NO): NO